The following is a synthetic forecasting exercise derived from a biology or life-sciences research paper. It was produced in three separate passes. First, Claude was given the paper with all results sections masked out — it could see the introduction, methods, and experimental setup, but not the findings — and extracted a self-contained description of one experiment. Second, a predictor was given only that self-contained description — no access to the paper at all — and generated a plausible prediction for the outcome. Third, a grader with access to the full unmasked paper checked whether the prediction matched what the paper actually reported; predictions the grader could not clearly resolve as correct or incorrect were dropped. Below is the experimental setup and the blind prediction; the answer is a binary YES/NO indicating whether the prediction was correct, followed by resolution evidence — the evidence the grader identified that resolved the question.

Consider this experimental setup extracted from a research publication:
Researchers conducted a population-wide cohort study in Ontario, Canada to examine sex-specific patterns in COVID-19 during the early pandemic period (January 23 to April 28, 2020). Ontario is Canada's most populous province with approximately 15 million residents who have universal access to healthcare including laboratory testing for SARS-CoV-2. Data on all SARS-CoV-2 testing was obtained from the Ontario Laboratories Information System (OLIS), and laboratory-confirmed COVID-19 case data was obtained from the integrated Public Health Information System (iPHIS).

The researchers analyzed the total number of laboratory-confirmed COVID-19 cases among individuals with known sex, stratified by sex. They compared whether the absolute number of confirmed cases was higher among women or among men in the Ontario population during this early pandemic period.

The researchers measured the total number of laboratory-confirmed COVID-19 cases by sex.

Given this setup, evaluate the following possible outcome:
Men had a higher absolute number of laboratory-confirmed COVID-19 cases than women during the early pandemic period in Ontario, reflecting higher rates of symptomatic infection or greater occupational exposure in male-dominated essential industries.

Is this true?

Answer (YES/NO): NO